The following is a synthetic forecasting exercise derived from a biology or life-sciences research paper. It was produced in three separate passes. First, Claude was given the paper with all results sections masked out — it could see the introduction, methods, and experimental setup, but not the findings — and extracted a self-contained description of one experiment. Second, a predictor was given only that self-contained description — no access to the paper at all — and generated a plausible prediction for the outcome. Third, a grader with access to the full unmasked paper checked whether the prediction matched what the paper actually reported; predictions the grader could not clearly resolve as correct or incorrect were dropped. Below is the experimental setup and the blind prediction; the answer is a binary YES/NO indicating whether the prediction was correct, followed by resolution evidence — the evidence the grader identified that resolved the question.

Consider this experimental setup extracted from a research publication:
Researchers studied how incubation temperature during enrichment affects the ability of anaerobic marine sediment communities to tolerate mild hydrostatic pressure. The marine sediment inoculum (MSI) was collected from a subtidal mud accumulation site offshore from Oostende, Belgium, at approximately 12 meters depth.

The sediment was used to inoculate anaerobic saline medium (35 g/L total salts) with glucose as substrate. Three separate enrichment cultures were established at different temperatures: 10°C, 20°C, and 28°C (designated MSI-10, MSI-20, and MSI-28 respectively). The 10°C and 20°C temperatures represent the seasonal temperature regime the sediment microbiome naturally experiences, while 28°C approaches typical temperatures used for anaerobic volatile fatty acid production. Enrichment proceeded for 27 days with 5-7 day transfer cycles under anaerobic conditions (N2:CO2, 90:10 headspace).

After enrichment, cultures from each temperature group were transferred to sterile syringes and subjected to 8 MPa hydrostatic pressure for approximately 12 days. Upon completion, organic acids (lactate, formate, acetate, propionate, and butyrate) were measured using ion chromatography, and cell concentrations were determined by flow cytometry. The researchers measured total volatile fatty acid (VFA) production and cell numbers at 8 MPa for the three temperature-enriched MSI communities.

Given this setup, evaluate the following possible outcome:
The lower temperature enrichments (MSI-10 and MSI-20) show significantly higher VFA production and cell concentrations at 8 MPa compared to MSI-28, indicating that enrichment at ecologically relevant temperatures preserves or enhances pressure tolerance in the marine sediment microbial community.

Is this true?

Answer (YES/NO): NO